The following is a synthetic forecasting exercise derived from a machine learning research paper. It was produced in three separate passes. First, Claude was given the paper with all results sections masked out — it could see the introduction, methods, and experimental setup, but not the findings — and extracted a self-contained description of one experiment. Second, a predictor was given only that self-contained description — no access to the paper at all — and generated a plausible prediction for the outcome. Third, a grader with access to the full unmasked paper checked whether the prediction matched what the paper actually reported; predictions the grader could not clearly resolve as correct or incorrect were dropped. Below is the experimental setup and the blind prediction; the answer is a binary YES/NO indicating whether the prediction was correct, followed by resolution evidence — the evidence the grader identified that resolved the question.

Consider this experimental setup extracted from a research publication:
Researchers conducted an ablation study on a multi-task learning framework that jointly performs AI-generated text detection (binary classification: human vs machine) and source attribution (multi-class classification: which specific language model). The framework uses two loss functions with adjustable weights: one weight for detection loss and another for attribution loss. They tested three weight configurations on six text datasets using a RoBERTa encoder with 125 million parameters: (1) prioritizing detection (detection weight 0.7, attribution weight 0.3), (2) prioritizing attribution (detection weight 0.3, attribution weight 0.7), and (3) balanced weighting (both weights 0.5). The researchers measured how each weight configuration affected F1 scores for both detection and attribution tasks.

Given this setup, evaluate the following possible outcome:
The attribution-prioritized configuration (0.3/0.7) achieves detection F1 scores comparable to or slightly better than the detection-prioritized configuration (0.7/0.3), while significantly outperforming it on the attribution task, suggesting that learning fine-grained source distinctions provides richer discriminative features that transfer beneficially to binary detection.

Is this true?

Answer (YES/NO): NO